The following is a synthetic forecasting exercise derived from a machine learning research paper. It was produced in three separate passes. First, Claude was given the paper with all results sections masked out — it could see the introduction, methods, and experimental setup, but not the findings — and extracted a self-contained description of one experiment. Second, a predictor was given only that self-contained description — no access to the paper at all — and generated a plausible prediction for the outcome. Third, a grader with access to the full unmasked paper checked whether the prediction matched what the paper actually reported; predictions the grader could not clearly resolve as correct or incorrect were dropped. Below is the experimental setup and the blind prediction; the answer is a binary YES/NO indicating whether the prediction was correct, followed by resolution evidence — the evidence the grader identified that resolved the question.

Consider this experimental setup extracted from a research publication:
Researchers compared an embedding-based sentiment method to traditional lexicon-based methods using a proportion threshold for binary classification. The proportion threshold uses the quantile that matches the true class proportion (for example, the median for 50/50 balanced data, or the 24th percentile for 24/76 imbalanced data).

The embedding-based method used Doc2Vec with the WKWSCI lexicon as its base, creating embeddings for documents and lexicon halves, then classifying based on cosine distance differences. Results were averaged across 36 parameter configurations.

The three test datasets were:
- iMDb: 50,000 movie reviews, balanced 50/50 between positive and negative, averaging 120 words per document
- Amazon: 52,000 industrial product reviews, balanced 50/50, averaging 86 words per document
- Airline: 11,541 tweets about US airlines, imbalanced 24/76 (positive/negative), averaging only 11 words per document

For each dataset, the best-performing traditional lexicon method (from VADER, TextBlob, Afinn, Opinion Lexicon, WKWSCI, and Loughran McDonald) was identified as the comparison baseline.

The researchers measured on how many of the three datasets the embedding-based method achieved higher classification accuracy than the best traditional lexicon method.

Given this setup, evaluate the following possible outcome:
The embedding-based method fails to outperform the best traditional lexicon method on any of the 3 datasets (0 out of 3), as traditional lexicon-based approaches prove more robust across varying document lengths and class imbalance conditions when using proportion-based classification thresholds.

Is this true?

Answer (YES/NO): NO